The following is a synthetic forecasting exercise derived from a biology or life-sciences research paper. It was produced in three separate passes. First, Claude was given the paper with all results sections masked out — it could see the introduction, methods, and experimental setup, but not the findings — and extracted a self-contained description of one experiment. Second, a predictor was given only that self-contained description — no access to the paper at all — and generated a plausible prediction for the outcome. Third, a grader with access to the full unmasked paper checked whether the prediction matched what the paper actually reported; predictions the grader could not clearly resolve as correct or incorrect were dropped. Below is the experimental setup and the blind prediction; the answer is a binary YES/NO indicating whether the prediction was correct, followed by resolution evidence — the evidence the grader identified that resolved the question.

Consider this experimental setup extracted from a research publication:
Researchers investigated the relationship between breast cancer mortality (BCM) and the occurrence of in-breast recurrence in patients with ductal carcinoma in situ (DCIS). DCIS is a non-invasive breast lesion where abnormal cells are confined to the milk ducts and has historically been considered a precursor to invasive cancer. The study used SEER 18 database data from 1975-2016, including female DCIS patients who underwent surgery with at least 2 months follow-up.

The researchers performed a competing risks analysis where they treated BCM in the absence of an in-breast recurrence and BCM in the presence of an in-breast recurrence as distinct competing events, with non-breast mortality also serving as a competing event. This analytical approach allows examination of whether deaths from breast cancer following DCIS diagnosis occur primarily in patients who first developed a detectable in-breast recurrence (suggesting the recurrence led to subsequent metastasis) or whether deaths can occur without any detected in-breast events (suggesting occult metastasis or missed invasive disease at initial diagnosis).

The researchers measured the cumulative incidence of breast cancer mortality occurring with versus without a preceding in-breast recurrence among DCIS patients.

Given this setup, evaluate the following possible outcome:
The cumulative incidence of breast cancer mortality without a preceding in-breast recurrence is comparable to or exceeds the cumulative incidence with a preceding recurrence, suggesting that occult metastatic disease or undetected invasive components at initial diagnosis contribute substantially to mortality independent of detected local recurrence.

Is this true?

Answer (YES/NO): YES